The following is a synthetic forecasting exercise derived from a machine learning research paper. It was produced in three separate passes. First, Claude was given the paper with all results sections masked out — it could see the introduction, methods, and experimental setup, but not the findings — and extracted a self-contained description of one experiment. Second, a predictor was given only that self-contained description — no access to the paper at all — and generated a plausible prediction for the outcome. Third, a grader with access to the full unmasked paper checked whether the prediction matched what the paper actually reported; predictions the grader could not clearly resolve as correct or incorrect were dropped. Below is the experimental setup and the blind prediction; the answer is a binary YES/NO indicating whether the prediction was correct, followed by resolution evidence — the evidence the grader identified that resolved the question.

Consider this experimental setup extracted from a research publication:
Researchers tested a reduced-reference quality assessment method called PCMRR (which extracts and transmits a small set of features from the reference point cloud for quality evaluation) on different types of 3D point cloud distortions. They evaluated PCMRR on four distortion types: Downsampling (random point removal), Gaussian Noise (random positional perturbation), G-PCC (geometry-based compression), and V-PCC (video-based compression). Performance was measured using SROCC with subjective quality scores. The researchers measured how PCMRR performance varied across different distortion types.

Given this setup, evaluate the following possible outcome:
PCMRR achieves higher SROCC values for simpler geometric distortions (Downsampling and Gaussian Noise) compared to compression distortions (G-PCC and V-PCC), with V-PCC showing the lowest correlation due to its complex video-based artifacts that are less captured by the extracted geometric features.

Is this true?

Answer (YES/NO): NO